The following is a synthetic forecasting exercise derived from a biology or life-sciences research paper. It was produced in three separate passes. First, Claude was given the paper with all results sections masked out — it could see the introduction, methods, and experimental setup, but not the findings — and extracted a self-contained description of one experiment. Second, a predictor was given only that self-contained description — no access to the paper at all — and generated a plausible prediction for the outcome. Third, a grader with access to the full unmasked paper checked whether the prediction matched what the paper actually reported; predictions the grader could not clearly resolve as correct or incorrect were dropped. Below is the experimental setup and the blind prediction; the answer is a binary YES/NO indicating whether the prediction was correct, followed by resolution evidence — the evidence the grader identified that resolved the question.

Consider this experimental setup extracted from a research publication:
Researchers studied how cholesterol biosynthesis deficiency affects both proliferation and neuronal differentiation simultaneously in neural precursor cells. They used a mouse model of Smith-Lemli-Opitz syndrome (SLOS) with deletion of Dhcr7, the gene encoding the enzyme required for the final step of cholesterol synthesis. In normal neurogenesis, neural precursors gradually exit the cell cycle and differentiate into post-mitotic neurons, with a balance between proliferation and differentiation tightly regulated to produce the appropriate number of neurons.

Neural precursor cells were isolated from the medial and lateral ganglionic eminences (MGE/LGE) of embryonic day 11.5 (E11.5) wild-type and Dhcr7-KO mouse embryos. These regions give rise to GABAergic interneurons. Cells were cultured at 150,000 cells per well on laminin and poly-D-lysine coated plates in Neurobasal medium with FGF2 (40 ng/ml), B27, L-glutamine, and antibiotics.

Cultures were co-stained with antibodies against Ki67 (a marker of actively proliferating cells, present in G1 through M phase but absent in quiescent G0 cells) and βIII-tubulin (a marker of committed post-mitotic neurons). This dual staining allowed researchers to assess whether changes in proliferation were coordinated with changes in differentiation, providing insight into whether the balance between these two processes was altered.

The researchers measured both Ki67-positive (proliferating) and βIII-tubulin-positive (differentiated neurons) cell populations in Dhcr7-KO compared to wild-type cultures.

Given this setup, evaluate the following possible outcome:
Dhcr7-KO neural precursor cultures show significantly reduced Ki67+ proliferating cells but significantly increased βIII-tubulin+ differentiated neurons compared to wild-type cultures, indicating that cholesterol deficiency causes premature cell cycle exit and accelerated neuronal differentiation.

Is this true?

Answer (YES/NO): YES